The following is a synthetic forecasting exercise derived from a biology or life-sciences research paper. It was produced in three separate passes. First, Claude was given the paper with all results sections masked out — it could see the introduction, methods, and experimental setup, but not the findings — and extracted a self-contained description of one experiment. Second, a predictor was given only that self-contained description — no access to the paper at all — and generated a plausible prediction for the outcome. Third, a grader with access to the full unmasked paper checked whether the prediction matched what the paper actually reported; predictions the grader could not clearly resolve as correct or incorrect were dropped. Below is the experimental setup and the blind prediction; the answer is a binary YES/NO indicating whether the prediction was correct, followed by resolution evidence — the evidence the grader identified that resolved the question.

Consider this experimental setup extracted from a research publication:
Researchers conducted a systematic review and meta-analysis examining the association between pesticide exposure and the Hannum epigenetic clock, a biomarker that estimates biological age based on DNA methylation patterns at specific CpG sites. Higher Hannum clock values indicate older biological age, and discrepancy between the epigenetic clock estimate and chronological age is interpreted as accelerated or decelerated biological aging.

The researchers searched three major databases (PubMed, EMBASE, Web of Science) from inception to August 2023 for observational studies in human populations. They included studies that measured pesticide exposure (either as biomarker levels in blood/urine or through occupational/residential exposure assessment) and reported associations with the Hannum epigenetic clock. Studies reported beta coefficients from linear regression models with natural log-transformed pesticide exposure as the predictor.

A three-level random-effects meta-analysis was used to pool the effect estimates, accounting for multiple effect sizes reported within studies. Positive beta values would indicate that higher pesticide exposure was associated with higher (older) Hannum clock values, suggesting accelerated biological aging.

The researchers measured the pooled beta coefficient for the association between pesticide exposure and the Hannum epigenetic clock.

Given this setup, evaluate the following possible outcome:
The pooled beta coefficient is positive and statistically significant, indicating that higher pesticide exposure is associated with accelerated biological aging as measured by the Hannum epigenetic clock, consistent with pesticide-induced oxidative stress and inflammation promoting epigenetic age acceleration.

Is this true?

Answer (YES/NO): NO